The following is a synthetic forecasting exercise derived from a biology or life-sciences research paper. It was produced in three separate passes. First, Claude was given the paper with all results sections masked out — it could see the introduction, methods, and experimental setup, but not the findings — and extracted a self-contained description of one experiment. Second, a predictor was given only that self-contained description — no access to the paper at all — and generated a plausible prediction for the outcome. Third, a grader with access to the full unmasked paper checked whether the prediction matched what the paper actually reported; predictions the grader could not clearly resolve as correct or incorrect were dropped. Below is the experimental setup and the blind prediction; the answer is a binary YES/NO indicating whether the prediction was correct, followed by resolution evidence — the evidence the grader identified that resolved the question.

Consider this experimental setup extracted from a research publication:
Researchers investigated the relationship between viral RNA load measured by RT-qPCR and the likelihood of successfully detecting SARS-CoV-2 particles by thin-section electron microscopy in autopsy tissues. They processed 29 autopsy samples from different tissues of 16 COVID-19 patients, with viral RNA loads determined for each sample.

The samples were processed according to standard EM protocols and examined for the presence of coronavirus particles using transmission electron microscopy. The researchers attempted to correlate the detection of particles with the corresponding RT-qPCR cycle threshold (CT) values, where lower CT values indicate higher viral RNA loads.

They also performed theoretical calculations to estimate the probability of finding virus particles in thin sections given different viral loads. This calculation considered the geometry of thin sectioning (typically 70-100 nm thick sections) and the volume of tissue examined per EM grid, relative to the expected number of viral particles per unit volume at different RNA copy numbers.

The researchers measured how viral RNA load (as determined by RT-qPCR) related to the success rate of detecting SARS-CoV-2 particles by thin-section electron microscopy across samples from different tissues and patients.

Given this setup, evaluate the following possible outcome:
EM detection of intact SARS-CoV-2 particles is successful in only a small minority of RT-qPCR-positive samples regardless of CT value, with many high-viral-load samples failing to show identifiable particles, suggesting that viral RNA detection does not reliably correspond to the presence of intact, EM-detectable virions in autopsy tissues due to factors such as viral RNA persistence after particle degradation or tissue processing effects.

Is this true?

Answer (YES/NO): NO